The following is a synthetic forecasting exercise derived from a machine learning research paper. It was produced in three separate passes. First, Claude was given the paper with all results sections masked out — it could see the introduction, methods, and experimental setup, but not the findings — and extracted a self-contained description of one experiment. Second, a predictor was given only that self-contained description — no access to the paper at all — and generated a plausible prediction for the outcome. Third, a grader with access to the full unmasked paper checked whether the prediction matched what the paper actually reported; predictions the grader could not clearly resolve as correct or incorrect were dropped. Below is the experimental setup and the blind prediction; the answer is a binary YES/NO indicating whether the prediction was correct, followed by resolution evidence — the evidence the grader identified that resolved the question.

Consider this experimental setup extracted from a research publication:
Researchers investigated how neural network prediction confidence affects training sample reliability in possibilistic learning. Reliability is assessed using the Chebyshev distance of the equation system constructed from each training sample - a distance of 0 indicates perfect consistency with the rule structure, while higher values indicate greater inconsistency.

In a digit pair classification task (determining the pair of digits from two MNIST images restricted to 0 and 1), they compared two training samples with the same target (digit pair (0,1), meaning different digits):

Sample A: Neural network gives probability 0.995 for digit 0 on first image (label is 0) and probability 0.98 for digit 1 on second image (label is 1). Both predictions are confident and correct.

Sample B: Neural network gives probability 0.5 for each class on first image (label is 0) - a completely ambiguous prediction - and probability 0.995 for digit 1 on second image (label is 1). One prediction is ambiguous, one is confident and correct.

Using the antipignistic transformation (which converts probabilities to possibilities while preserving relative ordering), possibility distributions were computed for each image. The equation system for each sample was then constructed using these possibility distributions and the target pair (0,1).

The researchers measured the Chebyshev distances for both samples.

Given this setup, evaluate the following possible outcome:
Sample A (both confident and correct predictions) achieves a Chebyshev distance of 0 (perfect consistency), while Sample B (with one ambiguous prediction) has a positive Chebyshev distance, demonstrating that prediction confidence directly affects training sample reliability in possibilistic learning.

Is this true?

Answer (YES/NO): NO